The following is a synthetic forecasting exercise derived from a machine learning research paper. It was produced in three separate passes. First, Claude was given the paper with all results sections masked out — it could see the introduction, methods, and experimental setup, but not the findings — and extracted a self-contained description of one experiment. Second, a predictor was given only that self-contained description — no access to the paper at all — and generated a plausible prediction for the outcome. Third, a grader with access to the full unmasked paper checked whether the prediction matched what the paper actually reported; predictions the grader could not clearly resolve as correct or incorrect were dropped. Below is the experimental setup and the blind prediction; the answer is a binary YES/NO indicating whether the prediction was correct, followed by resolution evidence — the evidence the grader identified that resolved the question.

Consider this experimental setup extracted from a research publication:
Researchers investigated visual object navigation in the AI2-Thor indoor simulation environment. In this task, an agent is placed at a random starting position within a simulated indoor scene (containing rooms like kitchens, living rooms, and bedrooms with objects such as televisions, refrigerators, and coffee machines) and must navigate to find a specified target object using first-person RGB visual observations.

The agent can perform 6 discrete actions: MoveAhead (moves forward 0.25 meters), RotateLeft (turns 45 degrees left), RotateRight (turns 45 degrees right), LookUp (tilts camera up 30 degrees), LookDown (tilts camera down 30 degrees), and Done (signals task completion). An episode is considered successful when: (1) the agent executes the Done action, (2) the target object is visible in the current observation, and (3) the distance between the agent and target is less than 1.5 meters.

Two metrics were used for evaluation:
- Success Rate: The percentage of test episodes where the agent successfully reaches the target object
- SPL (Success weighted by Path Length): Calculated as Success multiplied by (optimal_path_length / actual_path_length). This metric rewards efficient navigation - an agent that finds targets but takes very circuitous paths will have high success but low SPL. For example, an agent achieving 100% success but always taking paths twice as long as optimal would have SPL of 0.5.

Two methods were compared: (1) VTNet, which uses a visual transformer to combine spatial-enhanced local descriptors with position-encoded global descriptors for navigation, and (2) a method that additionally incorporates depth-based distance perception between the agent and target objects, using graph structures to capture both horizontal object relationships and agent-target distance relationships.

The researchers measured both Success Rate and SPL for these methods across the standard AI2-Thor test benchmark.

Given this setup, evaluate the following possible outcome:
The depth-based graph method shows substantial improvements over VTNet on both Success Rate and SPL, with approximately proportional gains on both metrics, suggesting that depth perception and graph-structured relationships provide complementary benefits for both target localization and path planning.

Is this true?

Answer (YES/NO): NO